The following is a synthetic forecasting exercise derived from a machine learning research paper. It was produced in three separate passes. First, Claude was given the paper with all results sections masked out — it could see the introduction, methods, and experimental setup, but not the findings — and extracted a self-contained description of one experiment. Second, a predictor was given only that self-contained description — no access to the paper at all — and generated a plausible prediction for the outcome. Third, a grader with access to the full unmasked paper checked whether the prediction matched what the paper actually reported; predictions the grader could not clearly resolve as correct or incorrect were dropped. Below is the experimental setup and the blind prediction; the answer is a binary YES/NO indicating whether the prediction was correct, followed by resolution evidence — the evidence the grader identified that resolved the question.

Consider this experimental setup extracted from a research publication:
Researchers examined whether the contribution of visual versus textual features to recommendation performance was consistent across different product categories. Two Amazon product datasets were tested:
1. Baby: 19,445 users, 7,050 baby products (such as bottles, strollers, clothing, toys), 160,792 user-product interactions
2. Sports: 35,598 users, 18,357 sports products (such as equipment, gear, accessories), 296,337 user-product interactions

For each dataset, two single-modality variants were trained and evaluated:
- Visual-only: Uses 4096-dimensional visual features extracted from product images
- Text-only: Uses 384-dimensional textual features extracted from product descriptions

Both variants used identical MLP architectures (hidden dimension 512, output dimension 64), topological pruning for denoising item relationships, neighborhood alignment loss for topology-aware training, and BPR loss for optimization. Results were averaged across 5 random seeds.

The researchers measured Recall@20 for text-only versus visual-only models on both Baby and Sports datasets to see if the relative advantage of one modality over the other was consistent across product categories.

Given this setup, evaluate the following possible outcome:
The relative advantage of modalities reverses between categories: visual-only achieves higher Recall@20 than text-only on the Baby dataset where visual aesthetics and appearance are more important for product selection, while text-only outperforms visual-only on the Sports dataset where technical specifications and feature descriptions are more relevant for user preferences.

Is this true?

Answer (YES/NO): NO